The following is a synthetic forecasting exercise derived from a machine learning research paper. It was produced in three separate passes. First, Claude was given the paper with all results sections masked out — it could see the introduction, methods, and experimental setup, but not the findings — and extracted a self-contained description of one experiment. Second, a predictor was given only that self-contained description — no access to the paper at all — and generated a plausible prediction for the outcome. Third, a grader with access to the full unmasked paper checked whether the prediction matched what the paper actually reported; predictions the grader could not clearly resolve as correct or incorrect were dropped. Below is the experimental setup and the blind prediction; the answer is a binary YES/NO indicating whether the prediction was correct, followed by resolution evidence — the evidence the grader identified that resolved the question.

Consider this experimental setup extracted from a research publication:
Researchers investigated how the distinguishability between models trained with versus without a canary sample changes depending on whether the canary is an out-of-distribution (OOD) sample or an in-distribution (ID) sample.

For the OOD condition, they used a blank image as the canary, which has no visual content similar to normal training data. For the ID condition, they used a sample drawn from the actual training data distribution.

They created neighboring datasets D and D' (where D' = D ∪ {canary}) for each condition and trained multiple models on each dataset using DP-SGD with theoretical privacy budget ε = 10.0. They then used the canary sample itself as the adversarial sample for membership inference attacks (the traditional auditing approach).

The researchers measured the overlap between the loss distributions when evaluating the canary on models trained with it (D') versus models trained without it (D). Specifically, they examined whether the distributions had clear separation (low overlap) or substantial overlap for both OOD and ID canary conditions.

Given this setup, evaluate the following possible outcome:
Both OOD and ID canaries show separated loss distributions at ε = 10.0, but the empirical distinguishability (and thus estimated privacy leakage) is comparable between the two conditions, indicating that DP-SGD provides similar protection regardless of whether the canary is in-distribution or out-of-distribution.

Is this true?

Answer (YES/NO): NO